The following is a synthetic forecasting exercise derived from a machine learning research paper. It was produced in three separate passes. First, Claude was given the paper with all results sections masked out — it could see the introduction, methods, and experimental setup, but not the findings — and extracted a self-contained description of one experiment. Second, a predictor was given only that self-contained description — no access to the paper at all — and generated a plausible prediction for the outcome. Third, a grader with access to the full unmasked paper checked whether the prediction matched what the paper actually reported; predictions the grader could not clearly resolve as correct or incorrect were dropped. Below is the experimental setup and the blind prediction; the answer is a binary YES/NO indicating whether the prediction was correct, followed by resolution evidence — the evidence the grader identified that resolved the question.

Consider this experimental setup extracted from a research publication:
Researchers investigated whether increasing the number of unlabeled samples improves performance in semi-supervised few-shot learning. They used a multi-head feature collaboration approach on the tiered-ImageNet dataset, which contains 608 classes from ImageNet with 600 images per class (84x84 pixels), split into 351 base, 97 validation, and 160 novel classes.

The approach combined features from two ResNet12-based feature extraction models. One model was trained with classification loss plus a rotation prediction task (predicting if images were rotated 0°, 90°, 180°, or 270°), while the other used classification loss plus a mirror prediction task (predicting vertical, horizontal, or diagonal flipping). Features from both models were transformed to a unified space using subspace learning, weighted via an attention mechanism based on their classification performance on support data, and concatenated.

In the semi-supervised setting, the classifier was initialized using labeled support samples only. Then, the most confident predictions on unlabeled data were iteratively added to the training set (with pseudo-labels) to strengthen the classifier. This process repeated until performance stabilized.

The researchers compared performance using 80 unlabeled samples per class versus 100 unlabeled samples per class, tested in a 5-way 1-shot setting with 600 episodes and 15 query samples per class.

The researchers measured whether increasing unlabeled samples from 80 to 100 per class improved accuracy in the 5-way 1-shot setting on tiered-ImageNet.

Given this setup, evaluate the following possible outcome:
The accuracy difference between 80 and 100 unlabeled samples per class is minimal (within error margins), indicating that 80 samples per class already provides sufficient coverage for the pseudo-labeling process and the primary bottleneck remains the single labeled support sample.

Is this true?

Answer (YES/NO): YES